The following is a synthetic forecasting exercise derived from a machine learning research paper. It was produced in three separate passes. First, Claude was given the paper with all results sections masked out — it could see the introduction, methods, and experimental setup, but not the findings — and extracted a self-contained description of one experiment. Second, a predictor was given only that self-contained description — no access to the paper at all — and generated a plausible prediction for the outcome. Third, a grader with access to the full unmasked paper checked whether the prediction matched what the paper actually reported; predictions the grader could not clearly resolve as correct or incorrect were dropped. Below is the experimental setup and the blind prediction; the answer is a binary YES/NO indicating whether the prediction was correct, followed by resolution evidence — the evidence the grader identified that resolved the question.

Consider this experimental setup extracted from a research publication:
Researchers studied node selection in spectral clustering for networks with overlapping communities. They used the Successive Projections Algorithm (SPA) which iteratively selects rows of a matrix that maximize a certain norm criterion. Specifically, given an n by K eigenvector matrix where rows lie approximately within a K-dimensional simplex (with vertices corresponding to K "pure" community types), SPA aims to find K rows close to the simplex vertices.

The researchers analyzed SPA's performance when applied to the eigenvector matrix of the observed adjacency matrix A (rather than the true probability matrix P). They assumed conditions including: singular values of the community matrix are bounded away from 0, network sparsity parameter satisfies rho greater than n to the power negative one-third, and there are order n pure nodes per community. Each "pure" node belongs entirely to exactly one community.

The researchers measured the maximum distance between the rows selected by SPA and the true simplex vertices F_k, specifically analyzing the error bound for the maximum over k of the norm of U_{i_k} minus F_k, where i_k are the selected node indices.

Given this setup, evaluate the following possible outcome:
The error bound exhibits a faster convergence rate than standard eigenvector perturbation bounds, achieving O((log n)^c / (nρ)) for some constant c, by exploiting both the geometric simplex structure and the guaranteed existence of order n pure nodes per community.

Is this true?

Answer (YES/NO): NO